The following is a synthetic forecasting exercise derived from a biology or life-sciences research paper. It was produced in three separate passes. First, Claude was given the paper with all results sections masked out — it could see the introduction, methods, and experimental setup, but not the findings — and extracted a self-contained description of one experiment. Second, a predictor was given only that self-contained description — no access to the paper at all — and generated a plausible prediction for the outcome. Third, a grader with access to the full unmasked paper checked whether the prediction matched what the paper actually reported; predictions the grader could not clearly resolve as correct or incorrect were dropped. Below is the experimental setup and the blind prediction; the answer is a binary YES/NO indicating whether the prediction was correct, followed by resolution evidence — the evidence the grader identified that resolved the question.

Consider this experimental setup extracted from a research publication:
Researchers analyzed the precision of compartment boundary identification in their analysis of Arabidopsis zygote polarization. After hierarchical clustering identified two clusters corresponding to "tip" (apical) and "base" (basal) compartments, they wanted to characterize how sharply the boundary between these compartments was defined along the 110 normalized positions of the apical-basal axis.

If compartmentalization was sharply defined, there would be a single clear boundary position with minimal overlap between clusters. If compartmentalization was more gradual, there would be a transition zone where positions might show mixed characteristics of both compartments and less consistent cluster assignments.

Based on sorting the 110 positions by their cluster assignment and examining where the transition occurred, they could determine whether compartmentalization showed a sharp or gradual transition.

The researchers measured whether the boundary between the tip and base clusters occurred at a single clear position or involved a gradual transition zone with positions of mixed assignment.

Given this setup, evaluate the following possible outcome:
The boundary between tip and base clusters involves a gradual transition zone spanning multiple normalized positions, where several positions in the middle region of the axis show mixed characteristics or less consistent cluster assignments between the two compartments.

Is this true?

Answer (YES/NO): NO